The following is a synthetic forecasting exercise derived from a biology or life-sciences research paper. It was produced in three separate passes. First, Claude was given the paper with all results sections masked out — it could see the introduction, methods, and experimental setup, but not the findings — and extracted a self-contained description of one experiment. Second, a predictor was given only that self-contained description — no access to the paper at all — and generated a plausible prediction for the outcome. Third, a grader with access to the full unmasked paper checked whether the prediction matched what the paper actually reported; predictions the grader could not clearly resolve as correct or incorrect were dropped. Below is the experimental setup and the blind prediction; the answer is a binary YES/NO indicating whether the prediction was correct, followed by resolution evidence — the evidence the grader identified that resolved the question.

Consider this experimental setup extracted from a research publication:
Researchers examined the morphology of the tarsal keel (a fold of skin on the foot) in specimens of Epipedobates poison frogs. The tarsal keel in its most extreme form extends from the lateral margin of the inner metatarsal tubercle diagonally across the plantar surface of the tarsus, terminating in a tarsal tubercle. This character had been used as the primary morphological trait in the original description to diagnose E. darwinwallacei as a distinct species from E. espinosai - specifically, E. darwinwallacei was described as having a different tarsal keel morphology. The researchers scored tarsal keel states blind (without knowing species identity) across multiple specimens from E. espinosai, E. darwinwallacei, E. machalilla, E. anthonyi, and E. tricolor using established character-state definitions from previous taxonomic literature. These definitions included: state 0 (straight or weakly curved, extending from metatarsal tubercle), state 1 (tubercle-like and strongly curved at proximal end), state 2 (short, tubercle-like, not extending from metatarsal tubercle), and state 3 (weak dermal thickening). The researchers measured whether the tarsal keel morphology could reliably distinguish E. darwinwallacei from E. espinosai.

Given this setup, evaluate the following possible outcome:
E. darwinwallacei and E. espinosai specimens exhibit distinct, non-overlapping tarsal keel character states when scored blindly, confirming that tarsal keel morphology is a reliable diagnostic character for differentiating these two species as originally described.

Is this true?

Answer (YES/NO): NO